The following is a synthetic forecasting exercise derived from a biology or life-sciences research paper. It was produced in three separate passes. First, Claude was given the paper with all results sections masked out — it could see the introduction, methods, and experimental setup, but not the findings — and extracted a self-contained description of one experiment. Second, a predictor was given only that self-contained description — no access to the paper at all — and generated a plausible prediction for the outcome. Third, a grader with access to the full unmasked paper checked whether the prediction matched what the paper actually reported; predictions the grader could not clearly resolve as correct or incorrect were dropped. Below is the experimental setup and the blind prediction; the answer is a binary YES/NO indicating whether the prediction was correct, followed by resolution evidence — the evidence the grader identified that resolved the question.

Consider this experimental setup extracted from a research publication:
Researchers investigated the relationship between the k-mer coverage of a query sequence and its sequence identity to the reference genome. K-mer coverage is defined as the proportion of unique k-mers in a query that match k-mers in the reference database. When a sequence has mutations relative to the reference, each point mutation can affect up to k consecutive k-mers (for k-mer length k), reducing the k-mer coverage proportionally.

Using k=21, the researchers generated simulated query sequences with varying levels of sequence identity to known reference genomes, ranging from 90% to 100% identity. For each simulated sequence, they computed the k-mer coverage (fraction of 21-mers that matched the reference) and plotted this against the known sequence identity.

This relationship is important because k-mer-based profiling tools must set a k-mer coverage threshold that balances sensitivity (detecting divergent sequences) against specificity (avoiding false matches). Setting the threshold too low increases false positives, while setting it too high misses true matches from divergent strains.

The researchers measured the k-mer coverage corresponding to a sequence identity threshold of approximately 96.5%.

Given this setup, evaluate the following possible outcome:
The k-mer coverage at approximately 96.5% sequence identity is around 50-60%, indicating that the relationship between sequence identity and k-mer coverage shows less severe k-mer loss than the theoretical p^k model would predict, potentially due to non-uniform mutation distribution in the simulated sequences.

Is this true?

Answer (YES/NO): YES